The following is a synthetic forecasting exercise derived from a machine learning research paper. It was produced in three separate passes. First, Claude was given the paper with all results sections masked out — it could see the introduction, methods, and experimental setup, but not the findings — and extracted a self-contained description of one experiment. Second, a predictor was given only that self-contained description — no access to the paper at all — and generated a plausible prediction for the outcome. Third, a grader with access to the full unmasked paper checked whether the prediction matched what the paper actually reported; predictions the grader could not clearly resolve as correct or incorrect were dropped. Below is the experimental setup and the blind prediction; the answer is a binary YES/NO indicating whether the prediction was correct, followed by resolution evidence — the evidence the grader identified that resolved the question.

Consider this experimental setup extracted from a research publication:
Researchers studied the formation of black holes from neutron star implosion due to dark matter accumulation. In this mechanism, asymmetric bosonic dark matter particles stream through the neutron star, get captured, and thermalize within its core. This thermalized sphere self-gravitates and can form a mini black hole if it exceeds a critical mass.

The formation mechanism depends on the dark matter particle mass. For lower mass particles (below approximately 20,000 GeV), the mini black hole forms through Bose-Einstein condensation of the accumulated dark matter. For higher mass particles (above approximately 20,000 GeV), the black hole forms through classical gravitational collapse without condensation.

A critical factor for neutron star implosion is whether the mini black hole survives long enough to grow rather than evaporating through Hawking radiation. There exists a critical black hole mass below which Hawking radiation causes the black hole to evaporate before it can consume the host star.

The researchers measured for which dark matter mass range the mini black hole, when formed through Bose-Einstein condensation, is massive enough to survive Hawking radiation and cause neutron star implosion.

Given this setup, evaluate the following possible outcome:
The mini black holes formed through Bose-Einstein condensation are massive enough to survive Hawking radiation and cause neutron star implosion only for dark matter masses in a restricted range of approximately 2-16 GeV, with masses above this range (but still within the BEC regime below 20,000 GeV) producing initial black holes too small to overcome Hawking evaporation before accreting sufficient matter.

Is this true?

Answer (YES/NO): NO